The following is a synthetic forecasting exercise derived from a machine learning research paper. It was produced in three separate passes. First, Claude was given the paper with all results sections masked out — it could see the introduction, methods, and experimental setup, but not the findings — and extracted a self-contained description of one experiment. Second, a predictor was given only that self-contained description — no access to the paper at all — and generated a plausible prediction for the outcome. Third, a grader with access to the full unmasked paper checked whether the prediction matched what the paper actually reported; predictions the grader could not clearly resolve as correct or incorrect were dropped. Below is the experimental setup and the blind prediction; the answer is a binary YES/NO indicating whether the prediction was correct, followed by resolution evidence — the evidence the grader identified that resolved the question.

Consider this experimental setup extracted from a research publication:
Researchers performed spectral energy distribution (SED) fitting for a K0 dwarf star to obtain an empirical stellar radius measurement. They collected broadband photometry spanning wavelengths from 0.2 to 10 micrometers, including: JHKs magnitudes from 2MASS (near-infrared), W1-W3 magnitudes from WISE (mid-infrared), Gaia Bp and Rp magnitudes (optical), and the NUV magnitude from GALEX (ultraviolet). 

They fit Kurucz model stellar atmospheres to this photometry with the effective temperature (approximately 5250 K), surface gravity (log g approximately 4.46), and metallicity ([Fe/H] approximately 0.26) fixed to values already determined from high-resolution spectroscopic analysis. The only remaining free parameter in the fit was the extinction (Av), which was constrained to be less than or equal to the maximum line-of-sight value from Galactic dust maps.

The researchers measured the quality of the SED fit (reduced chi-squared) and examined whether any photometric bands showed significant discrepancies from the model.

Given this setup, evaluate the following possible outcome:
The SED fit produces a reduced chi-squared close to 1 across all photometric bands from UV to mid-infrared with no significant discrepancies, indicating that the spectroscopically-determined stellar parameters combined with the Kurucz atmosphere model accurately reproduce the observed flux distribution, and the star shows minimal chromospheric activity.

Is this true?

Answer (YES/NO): NO